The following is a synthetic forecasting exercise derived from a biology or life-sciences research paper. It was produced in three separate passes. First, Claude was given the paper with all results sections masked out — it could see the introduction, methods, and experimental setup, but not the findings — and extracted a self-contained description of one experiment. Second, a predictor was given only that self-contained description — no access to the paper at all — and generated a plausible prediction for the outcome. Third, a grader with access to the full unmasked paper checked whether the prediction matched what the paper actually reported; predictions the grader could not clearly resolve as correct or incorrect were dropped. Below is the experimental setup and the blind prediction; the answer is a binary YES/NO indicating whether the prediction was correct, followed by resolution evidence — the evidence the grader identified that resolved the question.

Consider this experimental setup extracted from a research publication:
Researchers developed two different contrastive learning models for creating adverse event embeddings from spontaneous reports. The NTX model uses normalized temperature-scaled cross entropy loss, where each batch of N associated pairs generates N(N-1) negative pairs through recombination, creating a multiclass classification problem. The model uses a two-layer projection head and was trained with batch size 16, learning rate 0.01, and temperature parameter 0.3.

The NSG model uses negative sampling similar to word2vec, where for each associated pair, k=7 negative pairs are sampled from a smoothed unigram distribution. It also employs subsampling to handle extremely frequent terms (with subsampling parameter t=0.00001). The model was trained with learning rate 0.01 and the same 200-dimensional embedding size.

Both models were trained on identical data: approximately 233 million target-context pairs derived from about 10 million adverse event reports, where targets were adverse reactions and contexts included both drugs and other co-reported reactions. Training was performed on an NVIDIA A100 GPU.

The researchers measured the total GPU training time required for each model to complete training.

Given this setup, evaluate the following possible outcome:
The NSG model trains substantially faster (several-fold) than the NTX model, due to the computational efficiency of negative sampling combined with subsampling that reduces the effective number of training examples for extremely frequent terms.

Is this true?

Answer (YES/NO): NO